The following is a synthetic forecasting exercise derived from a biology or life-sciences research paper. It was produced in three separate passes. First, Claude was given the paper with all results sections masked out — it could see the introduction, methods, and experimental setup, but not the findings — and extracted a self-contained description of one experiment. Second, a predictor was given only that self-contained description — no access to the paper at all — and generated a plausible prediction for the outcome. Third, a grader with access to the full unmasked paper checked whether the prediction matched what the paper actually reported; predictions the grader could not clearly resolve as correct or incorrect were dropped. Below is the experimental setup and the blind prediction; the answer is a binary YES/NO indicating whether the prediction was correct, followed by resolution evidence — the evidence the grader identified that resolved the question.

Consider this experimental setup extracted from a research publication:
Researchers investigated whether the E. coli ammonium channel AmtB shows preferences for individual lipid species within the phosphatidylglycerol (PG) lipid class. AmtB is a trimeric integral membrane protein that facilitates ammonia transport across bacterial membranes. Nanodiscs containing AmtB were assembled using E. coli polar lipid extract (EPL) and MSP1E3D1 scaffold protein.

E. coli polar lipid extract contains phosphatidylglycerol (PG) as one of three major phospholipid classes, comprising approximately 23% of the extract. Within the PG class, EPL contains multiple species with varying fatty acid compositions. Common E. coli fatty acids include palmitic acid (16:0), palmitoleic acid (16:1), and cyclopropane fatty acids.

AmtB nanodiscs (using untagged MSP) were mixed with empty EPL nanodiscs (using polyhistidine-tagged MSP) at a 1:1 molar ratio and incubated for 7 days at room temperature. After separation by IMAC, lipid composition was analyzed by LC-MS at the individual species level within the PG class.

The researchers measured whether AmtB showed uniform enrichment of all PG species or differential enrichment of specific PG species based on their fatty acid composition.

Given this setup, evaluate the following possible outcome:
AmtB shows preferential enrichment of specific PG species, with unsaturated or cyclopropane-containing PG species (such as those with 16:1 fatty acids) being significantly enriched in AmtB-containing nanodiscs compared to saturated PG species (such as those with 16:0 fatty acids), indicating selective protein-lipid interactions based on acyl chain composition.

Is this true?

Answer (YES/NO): YES